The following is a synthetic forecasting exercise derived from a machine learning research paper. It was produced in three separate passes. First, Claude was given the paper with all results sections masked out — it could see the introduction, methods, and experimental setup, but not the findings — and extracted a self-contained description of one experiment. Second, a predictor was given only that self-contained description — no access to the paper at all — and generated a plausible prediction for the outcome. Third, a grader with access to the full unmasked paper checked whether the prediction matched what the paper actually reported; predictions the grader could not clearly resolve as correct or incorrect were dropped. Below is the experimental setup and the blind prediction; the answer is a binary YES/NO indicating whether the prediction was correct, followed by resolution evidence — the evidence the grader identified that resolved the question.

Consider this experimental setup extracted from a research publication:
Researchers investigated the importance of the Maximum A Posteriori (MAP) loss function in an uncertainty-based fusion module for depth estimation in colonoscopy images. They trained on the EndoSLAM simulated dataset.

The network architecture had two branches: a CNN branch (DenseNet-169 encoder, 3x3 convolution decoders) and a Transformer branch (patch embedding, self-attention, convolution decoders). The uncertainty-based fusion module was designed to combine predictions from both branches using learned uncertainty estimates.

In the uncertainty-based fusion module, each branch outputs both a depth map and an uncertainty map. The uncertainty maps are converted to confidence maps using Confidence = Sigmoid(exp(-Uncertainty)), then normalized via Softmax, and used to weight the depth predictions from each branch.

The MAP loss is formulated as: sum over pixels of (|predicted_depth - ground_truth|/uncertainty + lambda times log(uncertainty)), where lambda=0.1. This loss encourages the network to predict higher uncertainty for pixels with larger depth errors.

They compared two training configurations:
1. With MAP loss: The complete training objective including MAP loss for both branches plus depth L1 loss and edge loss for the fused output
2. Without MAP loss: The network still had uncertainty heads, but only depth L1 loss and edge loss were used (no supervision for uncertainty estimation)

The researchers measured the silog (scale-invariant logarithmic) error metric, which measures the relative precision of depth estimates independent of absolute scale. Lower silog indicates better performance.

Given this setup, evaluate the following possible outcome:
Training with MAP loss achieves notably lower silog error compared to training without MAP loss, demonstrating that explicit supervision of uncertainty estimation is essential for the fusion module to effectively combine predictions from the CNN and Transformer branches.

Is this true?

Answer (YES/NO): YES